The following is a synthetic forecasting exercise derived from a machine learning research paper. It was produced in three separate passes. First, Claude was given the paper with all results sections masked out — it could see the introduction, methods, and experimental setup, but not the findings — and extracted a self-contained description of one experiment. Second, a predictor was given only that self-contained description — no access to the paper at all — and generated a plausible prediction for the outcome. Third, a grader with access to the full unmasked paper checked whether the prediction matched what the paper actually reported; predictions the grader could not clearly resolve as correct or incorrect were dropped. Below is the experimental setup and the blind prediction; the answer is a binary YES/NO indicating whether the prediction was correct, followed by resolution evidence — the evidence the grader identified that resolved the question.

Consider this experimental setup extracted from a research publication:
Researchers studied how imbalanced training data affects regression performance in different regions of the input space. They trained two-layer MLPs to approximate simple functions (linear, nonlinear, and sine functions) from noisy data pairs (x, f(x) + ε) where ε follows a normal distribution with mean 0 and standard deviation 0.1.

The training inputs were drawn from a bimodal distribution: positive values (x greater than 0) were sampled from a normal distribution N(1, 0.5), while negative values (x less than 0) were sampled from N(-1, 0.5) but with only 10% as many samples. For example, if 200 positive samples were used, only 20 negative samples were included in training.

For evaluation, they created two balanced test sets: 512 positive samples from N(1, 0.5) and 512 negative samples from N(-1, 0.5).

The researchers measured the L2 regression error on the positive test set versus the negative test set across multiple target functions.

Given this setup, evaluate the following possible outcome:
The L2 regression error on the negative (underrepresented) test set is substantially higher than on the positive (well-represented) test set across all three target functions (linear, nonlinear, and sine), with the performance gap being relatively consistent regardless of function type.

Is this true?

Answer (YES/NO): NO